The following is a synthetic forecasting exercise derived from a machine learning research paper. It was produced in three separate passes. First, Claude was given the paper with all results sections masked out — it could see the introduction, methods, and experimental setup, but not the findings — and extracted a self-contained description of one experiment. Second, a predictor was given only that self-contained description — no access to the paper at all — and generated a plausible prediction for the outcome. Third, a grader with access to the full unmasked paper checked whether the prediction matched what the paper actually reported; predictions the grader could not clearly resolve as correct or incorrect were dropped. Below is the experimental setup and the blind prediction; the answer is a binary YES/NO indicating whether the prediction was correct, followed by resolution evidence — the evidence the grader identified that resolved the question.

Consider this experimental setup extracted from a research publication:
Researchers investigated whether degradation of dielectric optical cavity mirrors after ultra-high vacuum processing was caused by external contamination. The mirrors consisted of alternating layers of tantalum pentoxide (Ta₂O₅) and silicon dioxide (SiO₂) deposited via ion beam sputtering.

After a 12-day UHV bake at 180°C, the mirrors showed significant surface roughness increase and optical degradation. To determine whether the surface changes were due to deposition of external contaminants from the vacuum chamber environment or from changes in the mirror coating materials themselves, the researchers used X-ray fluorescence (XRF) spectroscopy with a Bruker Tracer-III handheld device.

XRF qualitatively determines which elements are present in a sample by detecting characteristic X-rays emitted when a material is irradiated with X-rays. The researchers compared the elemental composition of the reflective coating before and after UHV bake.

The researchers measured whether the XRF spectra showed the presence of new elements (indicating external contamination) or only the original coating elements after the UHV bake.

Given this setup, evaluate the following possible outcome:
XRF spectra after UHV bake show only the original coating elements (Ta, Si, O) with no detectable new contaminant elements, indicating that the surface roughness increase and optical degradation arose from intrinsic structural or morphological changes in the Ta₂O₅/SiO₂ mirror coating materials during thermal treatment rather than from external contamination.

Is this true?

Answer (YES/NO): YES